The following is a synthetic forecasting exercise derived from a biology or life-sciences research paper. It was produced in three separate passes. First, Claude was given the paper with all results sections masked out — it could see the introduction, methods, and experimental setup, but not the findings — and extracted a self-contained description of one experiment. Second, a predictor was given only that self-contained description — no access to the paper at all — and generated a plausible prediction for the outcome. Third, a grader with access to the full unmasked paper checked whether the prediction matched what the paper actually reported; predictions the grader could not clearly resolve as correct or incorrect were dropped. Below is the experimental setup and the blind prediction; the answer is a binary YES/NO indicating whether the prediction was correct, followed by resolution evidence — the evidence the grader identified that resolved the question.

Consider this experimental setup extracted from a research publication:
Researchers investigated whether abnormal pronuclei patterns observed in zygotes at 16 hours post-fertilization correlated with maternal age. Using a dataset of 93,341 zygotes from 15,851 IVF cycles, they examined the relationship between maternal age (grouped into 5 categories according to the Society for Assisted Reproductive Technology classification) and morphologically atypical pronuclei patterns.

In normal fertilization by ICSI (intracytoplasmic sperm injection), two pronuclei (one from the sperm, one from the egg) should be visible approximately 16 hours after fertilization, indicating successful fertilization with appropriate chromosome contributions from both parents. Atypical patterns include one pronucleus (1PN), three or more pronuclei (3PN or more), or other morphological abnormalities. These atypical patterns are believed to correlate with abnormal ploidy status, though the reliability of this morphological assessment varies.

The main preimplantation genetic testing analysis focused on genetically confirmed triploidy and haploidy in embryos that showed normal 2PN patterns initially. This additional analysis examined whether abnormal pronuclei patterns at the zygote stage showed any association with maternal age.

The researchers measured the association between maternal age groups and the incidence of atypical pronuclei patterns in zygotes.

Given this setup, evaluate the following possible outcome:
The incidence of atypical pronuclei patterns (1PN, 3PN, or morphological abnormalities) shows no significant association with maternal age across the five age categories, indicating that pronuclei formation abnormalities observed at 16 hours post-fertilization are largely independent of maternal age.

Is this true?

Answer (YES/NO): NO